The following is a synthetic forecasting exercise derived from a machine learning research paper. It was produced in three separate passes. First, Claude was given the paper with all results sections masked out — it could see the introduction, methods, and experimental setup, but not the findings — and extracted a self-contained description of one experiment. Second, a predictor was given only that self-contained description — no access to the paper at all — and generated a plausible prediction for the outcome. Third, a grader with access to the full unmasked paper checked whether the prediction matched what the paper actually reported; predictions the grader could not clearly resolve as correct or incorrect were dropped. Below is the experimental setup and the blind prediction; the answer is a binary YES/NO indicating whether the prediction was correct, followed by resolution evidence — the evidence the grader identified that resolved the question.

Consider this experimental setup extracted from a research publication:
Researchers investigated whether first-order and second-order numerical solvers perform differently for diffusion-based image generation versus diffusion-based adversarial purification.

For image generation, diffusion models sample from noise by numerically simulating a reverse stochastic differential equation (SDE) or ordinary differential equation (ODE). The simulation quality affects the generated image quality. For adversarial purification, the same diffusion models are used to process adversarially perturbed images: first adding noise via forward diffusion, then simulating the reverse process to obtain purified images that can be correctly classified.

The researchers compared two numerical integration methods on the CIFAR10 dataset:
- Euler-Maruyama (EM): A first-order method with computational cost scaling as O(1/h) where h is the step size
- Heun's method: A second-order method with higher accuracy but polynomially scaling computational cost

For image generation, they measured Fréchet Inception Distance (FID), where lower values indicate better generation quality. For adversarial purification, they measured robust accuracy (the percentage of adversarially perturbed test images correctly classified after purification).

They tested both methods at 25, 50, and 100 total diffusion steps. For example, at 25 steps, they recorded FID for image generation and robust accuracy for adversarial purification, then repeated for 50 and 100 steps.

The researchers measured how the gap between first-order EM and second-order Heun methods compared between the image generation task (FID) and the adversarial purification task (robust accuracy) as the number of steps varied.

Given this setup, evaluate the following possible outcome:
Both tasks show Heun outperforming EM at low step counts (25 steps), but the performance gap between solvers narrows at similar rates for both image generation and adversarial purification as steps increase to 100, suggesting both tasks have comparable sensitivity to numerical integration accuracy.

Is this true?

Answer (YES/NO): NO